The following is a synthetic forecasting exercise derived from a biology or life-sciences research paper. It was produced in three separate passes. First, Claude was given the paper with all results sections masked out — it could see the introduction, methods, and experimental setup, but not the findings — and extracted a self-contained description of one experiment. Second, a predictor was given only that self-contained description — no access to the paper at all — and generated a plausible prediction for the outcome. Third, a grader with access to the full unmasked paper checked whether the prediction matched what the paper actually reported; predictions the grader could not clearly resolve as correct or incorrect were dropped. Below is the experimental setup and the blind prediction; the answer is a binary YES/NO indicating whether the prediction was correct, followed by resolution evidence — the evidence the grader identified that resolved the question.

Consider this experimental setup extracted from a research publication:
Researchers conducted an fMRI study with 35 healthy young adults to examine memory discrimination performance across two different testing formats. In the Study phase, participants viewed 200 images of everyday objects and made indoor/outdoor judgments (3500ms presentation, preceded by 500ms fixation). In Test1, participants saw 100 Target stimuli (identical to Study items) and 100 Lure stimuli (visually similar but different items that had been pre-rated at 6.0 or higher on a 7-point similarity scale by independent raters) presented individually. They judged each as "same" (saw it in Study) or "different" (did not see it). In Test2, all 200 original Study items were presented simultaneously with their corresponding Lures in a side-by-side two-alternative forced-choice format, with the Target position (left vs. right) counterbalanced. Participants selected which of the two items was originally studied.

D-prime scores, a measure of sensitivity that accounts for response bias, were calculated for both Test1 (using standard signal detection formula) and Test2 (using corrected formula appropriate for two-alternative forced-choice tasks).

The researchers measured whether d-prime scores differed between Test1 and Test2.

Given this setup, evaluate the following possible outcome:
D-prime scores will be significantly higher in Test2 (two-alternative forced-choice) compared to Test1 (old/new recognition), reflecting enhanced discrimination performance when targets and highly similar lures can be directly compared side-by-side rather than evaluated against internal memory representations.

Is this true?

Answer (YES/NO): NO